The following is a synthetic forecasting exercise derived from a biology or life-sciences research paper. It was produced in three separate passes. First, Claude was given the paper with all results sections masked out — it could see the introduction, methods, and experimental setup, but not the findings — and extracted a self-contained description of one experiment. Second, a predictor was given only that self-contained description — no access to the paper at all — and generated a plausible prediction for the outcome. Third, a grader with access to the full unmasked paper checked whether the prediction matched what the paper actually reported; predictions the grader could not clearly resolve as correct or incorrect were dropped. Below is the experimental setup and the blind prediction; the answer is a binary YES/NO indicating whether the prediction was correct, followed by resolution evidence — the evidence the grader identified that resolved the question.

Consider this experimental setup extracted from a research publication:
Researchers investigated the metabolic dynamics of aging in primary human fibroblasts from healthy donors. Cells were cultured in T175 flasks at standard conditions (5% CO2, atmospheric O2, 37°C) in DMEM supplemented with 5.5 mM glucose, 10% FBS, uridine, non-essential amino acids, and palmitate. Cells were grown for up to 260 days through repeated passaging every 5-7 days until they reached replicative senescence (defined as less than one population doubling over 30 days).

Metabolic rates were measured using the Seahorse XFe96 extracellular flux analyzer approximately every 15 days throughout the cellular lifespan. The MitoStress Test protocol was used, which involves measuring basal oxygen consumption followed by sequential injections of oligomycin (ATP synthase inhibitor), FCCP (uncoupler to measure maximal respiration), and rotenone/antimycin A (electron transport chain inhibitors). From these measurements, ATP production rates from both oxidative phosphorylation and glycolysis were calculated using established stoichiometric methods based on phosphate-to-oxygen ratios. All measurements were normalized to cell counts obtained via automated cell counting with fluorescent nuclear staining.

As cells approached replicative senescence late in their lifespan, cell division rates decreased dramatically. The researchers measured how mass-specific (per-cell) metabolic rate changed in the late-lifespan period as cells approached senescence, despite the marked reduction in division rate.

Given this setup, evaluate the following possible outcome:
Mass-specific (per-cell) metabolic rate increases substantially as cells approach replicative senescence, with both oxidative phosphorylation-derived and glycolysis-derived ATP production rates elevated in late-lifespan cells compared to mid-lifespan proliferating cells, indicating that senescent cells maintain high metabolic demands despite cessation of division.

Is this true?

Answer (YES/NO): YES